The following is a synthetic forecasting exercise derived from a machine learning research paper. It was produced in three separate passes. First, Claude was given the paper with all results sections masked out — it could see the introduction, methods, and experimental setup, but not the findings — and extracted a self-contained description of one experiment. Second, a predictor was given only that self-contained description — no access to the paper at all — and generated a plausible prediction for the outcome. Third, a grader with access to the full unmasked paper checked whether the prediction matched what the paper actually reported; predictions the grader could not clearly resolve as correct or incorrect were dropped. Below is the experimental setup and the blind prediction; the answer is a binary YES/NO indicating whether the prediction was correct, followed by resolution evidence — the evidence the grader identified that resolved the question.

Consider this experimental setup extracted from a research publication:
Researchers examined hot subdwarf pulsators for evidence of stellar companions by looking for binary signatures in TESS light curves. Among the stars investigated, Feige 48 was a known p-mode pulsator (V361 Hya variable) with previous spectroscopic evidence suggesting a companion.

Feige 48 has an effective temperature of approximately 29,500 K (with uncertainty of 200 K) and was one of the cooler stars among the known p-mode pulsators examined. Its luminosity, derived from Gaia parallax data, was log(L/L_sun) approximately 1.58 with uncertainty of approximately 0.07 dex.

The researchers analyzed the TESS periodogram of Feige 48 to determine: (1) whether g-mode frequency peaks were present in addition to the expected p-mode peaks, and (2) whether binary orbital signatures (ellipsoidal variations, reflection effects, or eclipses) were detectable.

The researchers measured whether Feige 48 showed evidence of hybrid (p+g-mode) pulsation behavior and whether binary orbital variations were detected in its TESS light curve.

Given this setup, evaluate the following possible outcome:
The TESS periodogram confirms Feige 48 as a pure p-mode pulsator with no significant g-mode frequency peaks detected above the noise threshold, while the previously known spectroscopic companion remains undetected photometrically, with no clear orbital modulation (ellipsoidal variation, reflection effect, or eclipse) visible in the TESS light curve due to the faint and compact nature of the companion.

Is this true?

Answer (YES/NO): NO